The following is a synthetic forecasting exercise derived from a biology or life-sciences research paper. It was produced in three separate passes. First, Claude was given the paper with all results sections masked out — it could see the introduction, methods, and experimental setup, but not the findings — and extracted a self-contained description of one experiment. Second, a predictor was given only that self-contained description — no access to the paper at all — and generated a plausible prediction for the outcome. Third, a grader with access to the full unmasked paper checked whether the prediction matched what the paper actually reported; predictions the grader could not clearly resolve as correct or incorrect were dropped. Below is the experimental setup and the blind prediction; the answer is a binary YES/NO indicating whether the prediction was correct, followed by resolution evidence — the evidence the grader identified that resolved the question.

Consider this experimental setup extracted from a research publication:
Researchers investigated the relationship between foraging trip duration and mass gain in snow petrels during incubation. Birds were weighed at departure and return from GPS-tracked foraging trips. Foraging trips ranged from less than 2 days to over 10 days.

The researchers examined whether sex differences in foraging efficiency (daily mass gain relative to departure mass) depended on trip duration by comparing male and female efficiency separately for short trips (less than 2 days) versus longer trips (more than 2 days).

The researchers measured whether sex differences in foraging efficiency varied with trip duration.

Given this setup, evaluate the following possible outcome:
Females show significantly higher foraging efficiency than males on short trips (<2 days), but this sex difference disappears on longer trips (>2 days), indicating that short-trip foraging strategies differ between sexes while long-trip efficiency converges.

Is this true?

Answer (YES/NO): YES